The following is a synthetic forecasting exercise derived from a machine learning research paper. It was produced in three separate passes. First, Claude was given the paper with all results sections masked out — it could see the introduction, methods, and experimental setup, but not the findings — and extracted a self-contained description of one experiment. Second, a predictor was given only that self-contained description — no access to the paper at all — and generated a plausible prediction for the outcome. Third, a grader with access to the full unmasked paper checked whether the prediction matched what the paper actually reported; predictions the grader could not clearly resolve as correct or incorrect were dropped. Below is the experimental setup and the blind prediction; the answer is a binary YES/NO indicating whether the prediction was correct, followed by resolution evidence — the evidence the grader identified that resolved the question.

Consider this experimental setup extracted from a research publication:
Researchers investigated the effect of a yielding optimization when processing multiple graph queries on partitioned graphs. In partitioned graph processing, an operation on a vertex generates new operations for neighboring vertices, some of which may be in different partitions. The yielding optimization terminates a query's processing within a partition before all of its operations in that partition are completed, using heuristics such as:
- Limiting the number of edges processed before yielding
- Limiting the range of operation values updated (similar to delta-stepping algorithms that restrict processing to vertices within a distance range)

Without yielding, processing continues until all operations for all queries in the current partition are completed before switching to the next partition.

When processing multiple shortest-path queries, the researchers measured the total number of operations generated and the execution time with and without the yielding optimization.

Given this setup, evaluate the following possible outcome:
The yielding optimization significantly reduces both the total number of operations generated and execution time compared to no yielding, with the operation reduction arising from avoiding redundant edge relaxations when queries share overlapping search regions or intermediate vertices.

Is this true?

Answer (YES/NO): YES